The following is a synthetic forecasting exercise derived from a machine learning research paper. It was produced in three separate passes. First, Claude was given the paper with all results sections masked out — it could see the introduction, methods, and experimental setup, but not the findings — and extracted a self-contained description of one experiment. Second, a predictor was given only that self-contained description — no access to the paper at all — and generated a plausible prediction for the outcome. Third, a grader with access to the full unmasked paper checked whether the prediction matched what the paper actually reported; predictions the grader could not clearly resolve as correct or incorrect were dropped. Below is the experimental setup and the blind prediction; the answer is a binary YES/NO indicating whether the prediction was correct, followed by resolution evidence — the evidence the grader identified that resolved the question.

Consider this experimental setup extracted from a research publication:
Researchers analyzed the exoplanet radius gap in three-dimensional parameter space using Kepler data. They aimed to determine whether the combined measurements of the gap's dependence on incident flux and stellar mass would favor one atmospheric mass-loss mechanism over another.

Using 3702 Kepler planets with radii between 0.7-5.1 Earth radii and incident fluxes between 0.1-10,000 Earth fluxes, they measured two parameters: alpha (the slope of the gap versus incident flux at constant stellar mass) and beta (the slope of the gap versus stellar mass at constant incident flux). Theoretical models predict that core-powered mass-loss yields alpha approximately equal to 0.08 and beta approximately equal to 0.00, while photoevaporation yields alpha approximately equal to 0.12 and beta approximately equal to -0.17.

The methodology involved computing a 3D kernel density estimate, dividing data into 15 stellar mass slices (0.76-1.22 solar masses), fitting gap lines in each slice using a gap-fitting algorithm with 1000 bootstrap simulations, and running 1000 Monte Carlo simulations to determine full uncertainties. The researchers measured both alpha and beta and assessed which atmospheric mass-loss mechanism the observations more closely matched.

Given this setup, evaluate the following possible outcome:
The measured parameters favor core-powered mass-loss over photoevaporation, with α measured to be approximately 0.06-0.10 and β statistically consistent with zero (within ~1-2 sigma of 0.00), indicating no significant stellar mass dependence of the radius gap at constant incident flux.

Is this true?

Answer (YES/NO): YES